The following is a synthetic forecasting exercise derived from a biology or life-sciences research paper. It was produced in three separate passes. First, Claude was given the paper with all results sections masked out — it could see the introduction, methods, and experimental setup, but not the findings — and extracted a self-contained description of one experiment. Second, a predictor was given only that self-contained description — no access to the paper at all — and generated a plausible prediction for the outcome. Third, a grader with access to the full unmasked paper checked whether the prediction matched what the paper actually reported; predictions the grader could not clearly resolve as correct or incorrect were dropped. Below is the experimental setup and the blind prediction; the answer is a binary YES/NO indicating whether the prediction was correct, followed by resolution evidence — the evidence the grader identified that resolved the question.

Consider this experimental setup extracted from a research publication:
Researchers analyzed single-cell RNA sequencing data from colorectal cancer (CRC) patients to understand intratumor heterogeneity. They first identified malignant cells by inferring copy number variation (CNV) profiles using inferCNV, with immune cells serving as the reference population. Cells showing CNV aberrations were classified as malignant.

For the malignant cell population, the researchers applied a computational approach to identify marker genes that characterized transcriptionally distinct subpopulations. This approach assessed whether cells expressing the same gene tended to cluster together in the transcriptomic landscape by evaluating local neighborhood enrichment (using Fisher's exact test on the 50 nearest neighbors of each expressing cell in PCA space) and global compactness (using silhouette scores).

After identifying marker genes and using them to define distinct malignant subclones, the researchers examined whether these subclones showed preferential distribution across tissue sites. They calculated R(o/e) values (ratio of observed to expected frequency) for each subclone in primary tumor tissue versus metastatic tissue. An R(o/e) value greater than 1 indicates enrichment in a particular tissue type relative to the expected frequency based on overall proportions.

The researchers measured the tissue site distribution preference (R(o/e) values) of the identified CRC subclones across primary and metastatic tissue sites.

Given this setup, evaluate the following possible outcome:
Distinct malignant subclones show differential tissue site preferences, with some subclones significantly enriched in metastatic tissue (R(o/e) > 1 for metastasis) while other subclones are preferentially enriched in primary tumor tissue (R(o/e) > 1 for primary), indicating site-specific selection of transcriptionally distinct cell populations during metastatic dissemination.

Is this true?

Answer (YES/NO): YES